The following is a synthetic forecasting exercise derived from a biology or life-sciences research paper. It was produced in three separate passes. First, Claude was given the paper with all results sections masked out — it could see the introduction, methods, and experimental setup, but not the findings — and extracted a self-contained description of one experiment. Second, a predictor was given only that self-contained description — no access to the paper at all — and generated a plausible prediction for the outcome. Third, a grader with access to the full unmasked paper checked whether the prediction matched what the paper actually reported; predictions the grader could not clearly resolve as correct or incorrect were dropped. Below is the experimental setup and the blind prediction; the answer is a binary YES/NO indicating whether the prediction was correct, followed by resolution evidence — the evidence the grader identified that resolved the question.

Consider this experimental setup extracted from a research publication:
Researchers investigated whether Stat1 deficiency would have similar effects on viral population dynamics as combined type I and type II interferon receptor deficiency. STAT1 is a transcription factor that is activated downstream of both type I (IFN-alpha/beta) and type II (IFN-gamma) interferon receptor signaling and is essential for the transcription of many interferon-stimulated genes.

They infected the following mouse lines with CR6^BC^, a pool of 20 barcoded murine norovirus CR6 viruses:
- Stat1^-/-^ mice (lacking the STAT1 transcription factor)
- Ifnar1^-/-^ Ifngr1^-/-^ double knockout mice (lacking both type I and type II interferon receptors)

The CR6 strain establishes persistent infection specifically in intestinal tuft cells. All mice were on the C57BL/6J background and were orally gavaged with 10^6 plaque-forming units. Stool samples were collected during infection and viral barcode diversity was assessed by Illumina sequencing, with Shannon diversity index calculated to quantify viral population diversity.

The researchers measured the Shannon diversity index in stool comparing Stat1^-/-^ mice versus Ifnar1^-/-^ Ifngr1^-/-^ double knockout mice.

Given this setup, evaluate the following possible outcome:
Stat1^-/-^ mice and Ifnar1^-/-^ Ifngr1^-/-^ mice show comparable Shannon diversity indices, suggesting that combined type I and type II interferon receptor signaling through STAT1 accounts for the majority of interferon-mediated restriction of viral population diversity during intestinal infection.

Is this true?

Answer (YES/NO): NO